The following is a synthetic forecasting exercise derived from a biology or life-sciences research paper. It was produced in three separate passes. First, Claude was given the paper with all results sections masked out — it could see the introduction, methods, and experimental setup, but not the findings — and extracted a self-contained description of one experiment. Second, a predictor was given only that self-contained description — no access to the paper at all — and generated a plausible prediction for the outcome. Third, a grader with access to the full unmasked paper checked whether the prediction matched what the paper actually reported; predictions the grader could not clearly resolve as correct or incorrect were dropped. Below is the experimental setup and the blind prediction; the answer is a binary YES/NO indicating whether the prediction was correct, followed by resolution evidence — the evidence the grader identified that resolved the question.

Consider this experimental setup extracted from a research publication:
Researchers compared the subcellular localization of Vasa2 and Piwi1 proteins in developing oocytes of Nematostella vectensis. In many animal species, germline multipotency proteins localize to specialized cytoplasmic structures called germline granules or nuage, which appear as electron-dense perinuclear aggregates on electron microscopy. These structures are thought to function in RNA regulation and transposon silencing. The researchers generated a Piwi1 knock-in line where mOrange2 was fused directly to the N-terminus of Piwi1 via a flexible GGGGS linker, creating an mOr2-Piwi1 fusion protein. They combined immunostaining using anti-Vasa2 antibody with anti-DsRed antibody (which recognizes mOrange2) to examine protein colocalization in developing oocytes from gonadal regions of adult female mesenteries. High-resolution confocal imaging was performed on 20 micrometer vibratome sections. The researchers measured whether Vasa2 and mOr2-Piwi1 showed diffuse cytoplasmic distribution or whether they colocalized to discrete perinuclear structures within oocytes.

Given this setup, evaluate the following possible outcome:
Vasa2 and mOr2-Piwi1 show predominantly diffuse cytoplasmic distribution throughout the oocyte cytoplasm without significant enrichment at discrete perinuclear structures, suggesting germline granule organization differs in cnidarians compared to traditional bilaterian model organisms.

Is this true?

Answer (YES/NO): NO